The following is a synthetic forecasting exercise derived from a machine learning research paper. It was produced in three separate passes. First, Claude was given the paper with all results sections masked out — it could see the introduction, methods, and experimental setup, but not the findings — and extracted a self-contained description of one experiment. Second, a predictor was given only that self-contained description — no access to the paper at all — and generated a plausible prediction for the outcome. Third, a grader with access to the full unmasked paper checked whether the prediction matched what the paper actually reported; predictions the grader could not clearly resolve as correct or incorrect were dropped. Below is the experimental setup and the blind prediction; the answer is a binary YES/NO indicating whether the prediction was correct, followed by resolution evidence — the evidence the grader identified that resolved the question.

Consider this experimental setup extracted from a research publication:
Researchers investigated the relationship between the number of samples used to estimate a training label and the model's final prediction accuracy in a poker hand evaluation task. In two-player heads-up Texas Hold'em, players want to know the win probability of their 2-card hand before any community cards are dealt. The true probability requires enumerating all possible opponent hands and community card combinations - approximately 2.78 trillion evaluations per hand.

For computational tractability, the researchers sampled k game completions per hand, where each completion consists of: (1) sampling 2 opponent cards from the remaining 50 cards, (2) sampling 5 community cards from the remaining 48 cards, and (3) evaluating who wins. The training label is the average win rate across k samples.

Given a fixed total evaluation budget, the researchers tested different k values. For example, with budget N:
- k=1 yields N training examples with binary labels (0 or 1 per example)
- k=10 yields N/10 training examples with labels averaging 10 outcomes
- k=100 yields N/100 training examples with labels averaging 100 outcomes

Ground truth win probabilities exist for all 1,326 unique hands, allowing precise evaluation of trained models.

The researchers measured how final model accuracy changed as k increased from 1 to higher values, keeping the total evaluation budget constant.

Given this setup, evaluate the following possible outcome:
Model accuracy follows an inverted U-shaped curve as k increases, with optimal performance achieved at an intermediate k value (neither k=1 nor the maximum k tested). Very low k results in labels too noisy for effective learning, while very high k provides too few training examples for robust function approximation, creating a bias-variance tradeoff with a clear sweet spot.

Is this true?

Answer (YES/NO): YES